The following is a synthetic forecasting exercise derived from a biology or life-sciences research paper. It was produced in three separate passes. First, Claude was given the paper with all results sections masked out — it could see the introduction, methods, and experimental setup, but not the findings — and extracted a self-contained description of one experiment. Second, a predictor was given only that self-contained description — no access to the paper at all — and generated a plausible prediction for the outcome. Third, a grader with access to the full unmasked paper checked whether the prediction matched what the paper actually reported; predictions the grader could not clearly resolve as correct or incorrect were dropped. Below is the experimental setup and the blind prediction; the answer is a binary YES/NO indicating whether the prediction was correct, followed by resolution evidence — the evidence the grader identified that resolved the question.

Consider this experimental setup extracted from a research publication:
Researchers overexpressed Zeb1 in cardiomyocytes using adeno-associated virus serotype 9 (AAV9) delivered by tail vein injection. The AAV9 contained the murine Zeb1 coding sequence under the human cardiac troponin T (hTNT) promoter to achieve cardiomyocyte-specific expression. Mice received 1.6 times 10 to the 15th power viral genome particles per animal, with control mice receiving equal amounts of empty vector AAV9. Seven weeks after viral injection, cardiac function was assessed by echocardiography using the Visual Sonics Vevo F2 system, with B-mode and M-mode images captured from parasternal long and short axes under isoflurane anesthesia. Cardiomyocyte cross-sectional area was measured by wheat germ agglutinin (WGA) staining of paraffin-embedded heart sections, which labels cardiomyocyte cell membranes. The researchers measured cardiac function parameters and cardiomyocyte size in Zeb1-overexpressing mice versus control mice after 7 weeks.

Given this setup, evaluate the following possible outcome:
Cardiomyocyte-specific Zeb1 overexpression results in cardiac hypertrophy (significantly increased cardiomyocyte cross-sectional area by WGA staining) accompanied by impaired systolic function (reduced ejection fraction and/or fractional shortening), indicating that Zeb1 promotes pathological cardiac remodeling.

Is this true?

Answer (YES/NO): YES